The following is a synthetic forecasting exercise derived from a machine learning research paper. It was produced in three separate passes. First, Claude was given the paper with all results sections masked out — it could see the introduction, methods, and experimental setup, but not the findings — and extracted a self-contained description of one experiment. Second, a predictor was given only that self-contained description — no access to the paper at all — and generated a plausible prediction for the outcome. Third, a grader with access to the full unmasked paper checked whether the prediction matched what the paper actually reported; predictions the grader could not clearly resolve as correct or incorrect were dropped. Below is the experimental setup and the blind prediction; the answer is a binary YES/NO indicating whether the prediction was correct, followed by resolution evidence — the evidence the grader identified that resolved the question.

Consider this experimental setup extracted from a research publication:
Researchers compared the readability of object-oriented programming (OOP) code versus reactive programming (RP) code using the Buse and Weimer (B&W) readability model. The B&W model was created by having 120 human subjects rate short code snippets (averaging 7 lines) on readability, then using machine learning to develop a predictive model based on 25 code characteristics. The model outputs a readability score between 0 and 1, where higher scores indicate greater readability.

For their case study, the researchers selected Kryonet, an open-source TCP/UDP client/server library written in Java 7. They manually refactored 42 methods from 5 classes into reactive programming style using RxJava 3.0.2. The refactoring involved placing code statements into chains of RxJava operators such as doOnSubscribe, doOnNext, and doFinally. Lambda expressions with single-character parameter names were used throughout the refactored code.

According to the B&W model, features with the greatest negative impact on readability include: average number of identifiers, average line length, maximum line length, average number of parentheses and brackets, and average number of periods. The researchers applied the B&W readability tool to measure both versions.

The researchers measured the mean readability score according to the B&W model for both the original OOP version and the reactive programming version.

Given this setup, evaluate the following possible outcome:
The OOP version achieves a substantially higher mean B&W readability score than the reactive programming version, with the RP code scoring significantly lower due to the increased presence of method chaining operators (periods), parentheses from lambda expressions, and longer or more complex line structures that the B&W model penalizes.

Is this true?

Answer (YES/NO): YES